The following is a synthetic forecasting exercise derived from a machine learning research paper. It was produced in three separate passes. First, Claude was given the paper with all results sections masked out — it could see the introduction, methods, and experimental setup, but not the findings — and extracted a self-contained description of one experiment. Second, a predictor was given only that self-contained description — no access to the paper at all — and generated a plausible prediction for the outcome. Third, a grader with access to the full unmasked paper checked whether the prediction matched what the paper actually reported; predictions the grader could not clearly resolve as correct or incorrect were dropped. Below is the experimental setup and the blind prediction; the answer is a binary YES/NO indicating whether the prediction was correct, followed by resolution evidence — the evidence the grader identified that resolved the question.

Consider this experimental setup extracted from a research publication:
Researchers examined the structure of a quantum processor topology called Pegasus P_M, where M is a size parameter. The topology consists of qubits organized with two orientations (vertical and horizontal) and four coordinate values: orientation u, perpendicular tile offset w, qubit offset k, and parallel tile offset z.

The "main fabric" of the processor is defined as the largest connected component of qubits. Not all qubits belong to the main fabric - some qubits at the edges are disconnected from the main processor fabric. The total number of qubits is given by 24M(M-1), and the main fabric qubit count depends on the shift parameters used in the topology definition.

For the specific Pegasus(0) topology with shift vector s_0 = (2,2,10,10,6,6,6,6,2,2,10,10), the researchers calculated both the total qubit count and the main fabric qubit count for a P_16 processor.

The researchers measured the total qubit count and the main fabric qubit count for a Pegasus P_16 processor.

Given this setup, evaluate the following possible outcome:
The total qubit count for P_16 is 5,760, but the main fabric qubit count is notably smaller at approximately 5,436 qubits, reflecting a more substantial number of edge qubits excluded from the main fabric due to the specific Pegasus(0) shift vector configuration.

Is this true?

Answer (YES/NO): NO